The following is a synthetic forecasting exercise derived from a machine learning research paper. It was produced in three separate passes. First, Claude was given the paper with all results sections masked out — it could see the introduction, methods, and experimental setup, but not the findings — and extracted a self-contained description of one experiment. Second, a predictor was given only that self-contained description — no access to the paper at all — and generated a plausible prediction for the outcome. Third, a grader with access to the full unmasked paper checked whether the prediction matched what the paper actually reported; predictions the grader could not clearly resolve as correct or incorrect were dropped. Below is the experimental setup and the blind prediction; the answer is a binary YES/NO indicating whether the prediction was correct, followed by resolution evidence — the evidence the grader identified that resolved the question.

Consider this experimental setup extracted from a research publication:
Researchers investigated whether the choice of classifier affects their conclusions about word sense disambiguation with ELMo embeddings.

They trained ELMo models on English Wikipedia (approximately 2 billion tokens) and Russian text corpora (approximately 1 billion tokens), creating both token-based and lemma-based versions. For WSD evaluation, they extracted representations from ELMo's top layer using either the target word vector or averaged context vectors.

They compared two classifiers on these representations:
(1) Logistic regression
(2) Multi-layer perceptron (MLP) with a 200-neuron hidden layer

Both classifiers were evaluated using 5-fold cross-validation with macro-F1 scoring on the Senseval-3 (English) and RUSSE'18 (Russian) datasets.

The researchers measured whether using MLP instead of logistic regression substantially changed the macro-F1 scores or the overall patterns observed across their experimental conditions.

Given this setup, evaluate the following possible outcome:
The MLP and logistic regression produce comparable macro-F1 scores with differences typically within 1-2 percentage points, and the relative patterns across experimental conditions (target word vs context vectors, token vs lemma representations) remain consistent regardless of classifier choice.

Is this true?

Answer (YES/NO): YES